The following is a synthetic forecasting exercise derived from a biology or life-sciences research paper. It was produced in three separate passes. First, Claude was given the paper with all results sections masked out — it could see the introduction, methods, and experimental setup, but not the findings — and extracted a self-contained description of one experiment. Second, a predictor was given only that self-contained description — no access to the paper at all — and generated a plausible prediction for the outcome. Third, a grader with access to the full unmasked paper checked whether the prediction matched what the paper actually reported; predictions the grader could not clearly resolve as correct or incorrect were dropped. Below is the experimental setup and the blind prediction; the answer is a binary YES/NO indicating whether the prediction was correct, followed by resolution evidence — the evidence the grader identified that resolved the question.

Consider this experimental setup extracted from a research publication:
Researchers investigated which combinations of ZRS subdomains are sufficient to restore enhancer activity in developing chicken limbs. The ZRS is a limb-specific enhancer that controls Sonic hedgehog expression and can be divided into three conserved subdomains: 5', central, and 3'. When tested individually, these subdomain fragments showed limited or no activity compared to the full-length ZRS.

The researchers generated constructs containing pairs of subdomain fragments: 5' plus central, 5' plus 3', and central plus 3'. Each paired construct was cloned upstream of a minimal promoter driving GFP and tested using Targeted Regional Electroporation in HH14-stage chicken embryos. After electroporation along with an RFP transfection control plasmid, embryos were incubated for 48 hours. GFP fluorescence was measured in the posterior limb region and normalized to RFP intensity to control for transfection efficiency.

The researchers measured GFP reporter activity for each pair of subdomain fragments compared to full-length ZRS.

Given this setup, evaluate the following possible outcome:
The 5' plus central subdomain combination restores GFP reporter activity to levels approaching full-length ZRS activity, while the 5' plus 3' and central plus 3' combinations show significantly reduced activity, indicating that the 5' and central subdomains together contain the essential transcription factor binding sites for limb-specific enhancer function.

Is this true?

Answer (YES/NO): NO